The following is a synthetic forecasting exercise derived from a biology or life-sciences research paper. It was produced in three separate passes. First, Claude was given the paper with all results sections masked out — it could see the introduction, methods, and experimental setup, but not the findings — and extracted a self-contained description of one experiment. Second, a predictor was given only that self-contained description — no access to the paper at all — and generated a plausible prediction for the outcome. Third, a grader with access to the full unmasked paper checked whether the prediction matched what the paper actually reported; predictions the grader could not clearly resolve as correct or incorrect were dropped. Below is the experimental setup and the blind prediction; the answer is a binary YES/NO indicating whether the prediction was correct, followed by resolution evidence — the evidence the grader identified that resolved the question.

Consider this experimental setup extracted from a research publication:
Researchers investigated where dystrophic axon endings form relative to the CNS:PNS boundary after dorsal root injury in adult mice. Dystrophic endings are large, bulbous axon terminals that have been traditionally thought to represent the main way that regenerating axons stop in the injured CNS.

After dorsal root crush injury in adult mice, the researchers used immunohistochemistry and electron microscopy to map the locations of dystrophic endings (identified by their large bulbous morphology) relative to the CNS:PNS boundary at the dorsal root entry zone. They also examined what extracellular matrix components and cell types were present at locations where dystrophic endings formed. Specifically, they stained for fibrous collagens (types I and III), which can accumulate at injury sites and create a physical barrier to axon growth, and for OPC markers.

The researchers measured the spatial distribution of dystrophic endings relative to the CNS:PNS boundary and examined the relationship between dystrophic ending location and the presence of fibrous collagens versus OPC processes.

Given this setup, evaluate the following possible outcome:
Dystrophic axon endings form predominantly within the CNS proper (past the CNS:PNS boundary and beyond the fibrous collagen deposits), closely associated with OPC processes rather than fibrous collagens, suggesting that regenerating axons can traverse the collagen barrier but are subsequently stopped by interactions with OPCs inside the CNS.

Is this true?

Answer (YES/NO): NO